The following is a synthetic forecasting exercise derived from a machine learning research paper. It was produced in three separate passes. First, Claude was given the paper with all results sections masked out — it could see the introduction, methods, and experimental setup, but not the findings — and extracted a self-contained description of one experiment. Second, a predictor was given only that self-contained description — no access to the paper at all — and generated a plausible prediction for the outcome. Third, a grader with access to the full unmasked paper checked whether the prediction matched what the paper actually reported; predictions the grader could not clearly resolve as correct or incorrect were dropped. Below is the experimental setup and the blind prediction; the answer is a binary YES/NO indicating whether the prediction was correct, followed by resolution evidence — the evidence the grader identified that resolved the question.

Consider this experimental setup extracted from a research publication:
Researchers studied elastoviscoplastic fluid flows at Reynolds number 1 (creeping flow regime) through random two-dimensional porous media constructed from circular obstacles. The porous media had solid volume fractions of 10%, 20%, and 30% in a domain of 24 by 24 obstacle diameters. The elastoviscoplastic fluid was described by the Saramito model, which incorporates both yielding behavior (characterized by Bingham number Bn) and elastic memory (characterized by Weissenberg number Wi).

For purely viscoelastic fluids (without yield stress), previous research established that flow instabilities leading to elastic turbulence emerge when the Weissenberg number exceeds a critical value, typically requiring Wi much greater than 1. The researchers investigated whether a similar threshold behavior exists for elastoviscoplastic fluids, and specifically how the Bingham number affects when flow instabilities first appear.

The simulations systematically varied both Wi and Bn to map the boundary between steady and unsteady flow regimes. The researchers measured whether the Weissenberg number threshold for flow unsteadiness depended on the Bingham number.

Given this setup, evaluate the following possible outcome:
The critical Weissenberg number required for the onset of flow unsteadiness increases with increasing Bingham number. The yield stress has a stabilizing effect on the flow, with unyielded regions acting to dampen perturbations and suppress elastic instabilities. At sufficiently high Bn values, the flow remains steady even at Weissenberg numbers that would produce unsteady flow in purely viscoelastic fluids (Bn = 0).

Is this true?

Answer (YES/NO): NO